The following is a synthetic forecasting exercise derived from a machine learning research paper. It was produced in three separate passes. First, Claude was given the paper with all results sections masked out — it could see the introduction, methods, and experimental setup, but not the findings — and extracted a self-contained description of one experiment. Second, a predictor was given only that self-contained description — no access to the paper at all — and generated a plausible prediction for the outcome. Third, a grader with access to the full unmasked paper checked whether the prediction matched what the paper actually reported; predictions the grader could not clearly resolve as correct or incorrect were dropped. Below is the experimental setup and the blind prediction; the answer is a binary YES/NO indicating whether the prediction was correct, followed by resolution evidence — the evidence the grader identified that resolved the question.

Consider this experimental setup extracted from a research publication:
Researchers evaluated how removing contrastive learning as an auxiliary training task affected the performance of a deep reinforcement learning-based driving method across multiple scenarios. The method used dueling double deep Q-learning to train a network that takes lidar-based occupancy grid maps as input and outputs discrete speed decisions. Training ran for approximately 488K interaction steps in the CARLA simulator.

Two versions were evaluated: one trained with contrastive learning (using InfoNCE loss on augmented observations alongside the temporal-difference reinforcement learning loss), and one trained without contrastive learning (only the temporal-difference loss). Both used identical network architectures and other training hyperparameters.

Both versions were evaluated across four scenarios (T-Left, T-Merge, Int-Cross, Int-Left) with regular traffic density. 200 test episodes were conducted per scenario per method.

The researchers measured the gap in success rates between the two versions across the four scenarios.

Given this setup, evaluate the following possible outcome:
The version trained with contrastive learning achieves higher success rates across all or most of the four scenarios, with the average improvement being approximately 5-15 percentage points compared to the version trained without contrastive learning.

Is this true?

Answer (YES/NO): NO